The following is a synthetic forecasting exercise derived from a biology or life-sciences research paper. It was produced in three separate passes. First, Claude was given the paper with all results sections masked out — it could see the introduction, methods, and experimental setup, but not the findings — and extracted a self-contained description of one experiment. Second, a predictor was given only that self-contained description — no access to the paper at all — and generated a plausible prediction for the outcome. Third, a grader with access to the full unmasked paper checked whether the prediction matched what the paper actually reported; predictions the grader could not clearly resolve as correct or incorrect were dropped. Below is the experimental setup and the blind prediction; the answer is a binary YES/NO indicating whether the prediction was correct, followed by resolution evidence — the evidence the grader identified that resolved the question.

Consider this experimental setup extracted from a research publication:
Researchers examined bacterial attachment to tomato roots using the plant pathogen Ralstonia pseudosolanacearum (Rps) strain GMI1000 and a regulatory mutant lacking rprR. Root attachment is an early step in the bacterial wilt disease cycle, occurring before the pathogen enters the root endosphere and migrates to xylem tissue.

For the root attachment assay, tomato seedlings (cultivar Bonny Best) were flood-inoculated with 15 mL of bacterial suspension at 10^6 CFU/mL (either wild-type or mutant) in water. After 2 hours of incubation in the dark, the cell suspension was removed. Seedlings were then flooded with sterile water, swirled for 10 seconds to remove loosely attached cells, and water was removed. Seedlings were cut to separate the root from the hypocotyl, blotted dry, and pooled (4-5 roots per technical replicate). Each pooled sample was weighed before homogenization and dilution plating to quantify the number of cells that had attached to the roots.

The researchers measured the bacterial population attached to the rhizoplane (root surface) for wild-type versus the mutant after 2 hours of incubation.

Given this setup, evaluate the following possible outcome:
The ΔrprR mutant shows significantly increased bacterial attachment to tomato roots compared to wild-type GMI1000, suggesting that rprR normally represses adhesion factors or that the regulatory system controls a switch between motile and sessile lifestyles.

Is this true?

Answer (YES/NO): NO